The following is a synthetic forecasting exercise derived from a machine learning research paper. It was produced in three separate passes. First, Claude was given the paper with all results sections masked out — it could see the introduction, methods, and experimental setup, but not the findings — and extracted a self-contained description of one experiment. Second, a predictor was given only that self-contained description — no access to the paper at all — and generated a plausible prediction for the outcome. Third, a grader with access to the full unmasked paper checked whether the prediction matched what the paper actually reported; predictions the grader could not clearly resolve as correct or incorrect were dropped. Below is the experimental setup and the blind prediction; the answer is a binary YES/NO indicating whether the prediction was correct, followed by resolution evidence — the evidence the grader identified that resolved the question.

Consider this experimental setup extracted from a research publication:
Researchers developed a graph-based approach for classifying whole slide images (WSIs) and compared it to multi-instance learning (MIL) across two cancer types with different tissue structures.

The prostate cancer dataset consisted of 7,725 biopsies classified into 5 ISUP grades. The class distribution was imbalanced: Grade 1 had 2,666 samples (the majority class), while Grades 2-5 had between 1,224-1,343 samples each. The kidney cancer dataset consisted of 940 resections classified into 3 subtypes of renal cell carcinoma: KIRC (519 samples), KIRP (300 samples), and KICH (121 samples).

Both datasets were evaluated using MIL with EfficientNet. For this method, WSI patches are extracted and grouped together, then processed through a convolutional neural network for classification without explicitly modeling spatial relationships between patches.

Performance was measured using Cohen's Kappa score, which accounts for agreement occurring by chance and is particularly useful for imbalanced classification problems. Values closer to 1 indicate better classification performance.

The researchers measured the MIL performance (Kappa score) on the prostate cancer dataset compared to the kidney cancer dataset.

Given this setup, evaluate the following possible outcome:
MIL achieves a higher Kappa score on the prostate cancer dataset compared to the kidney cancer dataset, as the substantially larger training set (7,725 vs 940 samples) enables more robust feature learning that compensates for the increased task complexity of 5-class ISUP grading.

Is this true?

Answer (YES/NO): YES